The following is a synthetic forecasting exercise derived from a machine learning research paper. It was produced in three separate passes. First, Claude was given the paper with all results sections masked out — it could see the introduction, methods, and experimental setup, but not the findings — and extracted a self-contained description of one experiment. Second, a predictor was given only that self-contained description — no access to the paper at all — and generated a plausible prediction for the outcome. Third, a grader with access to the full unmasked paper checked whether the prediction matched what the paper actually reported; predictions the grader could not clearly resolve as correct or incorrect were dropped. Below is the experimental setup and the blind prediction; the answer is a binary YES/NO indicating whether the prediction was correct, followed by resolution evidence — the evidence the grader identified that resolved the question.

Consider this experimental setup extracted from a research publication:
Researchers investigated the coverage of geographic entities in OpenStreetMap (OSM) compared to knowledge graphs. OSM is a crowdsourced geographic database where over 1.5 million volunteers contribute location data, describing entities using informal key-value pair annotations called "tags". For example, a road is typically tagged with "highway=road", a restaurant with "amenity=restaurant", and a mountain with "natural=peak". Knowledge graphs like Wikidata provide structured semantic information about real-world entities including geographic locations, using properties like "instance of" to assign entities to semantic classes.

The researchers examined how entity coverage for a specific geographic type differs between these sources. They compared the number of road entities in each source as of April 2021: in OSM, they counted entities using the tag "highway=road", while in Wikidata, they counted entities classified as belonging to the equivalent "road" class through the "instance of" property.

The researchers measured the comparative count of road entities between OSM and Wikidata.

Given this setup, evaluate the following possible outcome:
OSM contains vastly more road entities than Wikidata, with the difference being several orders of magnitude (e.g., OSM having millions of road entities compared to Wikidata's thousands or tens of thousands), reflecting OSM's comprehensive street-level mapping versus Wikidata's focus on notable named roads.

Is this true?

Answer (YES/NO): NO